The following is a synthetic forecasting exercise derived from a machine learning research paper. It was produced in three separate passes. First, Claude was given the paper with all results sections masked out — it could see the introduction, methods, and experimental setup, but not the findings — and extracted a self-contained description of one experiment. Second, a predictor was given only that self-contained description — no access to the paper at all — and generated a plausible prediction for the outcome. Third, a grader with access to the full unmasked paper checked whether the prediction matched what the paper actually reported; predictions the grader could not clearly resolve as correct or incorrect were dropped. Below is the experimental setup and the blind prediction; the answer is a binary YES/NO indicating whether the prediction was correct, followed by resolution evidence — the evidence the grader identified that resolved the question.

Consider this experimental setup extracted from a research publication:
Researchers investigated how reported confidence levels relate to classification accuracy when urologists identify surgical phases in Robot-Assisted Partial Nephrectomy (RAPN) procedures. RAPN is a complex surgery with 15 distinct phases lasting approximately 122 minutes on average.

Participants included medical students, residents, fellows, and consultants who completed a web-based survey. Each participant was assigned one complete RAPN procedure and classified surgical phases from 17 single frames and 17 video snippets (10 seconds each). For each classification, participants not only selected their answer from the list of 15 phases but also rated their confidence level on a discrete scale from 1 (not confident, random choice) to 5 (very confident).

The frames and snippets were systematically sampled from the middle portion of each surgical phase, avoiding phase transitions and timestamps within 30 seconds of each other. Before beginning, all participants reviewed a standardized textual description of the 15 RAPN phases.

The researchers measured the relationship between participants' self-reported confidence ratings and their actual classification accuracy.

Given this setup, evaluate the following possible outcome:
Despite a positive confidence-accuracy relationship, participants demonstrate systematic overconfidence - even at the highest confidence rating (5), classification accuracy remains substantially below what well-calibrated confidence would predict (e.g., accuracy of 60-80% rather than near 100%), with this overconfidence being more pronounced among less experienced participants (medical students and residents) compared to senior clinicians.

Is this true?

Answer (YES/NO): NO